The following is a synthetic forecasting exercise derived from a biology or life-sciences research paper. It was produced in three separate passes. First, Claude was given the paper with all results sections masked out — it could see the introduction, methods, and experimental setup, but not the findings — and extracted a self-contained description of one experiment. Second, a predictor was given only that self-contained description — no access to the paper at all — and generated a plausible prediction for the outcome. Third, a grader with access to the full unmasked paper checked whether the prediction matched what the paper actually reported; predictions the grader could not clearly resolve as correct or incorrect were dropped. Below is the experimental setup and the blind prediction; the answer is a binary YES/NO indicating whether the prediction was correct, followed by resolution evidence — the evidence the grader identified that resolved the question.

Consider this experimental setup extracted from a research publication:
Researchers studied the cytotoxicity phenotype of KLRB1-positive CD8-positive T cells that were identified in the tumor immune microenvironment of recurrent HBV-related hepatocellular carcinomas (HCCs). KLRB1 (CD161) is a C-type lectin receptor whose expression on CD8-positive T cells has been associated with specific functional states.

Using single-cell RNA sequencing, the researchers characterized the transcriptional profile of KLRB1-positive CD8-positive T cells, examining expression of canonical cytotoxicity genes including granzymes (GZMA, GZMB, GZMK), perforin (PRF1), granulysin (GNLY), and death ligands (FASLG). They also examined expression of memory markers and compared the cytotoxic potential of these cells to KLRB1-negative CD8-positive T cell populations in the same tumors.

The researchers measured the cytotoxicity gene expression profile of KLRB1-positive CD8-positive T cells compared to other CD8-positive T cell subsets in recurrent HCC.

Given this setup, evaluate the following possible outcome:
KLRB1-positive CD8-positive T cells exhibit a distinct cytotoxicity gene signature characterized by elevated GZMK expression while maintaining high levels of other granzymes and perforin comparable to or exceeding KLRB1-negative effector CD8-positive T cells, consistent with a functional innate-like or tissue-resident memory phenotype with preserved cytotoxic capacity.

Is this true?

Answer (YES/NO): NO